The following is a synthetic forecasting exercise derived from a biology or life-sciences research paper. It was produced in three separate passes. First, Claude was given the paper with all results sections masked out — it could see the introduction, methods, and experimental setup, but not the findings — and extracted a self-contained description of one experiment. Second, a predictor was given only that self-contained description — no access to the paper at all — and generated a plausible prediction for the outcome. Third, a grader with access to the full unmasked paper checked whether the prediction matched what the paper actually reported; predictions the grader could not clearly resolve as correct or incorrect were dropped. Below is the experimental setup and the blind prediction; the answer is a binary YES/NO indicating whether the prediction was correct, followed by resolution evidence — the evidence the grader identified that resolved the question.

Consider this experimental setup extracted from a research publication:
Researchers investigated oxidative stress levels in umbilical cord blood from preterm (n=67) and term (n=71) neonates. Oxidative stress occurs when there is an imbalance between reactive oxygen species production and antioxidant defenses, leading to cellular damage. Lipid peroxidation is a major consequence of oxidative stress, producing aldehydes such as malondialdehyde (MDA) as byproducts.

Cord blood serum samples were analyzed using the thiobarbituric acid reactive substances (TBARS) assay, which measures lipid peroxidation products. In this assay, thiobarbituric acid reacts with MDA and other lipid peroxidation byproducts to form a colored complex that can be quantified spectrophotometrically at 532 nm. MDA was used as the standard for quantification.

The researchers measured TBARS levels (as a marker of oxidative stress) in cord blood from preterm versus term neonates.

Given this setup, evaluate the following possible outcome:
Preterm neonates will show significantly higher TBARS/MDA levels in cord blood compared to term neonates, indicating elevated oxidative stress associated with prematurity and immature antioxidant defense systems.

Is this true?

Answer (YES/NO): YES